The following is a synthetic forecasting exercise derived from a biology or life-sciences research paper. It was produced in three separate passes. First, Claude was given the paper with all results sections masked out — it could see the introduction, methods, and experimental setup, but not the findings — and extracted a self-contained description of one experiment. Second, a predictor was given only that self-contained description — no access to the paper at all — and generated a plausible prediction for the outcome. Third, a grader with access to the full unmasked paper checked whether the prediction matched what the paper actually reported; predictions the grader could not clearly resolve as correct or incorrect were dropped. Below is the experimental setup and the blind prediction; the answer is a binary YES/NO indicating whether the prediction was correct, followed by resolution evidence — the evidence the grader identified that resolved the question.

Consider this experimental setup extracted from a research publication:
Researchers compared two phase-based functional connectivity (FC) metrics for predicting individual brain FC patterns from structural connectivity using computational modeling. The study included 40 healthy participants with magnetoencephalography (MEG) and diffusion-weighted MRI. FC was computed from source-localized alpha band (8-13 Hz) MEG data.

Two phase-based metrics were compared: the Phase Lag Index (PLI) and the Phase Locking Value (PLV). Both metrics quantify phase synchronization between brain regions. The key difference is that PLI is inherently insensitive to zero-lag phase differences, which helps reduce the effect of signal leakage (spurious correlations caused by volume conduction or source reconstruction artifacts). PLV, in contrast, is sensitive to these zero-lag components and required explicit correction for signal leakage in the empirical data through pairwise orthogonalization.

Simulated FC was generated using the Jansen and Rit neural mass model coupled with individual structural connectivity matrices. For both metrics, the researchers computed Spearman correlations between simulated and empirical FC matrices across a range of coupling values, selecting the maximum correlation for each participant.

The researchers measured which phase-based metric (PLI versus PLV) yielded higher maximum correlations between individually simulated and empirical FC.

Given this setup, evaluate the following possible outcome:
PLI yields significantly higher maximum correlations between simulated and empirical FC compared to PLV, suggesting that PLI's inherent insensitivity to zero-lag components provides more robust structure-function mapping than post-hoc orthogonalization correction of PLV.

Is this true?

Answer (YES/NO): NO